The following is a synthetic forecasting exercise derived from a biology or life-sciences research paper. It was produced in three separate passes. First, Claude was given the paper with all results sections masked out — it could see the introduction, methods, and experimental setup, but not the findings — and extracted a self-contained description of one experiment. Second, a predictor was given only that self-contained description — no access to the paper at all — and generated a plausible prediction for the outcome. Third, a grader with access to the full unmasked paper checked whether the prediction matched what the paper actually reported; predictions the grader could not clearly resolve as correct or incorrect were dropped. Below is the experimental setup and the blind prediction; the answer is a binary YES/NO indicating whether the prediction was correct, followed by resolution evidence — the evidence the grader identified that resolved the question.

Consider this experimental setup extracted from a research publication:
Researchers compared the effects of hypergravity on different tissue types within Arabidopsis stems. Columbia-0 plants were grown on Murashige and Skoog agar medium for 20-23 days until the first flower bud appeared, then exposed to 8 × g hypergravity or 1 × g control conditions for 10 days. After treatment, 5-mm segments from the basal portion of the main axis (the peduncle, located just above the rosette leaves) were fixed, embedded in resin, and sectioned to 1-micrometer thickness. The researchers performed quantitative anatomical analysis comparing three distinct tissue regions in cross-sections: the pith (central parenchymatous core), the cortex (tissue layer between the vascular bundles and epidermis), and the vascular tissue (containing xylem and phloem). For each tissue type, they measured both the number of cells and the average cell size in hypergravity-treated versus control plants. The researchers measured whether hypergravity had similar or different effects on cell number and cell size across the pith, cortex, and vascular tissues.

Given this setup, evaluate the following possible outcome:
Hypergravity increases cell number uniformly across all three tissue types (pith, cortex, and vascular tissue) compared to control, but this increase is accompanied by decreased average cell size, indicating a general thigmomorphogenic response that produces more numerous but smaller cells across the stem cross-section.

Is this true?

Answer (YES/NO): NO